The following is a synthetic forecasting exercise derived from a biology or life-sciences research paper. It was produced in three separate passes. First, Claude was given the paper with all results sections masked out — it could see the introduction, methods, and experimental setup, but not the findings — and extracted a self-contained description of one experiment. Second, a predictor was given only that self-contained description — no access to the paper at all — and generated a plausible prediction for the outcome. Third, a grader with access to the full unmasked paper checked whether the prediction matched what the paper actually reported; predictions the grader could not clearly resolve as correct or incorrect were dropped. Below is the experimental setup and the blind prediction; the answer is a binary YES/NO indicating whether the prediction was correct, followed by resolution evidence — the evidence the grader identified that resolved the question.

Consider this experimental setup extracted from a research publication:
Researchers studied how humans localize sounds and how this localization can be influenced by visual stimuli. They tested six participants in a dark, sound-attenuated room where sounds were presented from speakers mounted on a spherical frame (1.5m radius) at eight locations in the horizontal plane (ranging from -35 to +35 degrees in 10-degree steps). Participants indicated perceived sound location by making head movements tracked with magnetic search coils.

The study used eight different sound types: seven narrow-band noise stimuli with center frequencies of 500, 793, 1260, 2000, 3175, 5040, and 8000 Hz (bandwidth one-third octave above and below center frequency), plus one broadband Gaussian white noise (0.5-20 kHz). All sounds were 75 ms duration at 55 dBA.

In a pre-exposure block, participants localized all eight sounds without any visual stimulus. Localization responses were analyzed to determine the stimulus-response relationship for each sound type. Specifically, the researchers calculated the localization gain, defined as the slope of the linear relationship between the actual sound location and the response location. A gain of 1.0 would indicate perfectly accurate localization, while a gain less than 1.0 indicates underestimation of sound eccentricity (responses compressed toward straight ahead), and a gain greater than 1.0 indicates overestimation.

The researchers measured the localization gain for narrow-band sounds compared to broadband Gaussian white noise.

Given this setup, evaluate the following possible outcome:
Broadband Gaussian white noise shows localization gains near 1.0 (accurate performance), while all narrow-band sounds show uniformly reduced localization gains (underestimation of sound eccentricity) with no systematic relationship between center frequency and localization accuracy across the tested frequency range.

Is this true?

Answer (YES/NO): NO